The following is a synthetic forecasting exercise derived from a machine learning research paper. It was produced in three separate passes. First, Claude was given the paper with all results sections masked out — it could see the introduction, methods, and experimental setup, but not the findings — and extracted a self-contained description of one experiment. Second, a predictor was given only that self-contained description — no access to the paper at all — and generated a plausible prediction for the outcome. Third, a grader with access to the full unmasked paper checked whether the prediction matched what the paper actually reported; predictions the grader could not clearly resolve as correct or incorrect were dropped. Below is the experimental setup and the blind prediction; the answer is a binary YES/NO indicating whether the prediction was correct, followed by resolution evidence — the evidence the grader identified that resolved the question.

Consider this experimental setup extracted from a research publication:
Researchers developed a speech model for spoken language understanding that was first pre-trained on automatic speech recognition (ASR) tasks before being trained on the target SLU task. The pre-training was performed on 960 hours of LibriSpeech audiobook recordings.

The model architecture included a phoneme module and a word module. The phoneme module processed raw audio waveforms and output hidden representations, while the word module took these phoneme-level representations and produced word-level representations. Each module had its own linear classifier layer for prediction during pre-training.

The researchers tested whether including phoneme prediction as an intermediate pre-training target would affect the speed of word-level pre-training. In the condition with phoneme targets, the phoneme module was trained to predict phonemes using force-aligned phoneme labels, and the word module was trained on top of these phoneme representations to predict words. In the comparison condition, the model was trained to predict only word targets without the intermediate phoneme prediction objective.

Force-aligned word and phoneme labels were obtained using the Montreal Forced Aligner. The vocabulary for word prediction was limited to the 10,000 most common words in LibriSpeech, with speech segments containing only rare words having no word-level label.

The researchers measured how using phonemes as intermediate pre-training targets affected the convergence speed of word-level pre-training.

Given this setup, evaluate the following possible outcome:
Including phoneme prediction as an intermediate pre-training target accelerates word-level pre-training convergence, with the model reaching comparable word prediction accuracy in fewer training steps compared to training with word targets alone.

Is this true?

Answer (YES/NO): YES